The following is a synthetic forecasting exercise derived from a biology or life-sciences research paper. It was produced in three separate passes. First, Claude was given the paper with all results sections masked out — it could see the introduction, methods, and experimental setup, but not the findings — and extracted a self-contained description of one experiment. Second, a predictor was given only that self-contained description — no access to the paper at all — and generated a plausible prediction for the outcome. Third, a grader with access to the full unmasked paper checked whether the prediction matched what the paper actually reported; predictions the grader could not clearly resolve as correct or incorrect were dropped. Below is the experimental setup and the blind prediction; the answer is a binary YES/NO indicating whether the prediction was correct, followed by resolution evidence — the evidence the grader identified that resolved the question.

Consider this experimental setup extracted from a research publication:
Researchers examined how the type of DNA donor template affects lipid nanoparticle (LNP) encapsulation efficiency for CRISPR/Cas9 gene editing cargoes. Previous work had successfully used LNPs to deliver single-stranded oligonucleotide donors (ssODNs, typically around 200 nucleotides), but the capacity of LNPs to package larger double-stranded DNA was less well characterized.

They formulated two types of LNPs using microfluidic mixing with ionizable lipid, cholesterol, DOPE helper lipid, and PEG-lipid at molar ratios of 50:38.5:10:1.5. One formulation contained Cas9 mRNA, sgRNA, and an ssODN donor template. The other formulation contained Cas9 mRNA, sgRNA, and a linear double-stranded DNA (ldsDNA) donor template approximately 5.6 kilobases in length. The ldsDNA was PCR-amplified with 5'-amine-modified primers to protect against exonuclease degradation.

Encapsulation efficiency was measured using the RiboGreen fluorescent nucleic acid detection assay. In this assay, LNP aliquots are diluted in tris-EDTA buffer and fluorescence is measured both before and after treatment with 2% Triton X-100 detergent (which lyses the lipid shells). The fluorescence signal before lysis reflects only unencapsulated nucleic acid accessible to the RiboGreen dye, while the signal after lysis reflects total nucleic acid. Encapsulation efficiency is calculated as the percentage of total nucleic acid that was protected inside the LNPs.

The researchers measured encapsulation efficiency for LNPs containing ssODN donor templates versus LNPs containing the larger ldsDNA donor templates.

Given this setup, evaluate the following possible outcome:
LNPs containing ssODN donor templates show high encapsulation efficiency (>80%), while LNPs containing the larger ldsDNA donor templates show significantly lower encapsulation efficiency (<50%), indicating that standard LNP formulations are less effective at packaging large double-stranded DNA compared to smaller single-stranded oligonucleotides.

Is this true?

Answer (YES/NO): NO